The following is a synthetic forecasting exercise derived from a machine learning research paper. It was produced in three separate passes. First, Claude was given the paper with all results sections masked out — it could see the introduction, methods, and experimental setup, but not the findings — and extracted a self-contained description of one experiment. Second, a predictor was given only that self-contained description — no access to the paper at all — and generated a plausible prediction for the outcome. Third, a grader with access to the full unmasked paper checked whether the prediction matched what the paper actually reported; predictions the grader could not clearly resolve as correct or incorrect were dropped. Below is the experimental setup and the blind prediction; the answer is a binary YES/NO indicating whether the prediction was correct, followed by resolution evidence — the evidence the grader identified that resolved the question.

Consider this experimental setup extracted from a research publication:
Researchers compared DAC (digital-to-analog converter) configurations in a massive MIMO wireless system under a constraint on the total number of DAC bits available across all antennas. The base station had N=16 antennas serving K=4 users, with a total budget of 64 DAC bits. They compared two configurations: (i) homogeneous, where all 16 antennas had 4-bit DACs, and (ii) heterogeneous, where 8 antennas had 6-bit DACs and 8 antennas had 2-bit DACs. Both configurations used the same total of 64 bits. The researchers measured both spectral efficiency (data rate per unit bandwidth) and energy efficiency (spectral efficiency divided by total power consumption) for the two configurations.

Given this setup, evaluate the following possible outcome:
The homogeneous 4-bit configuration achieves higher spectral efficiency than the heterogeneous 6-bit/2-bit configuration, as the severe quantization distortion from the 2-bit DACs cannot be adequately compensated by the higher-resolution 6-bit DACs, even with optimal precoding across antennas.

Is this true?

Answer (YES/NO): YES